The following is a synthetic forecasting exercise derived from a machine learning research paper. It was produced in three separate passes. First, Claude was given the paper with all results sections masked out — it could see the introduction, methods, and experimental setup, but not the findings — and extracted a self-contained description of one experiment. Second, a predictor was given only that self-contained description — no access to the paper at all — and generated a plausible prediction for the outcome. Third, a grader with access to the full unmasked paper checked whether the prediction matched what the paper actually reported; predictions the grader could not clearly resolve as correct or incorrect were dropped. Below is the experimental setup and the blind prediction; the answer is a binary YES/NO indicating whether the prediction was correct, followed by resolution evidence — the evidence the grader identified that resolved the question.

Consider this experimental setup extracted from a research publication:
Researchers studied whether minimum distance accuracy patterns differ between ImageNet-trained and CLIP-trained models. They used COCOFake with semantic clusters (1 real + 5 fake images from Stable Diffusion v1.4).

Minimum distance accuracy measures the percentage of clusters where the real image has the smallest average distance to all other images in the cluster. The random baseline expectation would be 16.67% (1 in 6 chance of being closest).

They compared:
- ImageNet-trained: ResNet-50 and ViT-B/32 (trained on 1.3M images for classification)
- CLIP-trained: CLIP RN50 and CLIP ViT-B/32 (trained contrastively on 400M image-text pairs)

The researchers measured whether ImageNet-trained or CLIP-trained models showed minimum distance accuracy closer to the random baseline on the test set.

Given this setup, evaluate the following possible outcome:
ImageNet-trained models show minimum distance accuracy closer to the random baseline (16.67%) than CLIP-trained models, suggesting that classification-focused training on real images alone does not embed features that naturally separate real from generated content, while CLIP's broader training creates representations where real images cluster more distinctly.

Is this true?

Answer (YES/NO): YES